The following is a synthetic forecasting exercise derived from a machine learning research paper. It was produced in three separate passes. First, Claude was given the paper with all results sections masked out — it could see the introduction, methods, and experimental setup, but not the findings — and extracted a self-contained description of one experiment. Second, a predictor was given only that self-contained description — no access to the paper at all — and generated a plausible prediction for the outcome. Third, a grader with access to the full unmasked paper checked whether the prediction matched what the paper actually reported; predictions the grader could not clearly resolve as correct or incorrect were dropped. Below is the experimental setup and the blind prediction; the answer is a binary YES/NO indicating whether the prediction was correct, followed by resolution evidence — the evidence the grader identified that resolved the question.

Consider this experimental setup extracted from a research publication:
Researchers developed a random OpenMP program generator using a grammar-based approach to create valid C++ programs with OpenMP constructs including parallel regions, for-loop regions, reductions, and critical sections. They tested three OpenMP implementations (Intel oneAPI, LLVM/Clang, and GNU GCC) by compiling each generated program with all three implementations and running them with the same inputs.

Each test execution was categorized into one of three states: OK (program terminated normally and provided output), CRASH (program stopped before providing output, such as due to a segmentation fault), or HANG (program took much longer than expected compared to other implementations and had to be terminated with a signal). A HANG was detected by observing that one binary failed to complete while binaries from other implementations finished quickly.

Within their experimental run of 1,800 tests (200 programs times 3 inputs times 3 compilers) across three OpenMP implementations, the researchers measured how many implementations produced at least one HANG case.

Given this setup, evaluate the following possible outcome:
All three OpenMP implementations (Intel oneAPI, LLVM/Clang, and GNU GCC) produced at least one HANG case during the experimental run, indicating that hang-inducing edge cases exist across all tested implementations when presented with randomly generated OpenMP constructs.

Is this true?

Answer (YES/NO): NO